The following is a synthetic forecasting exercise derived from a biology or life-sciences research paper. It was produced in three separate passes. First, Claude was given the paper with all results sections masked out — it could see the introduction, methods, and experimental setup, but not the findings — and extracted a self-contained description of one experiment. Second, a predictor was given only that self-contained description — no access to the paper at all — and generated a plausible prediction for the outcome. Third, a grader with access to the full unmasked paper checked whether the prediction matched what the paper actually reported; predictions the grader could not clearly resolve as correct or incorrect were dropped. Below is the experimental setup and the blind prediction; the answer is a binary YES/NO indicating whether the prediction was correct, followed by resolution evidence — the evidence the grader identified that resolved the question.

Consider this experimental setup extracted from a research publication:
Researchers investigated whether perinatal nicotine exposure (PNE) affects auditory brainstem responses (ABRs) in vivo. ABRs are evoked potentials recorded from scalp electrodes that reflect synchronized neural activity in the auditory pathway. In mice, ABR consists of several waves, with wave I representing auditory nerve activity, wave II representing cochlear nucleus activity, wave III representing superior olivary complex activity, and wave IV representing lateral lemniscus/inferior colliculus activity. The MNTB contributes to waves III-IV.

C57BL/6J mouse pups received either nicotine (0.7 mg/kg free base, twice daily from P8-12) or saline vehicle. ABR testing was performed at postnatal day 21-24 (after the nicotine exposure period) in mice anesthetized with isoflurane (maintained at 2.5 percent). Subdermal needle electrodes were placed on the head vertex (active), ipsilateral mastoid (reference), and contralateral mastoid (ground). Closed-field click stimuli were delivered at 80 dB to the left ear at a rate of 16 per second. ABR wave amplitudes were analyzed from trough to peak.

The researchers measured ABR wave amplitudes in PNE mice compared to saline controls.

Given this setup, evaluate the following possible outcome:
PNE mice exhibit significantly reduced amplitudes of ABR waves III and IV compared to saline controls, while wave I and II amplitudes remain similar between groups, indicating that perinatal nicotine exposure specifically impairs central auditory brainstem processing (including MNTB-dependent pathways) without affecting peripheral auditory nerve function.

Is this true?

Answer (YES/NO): NO